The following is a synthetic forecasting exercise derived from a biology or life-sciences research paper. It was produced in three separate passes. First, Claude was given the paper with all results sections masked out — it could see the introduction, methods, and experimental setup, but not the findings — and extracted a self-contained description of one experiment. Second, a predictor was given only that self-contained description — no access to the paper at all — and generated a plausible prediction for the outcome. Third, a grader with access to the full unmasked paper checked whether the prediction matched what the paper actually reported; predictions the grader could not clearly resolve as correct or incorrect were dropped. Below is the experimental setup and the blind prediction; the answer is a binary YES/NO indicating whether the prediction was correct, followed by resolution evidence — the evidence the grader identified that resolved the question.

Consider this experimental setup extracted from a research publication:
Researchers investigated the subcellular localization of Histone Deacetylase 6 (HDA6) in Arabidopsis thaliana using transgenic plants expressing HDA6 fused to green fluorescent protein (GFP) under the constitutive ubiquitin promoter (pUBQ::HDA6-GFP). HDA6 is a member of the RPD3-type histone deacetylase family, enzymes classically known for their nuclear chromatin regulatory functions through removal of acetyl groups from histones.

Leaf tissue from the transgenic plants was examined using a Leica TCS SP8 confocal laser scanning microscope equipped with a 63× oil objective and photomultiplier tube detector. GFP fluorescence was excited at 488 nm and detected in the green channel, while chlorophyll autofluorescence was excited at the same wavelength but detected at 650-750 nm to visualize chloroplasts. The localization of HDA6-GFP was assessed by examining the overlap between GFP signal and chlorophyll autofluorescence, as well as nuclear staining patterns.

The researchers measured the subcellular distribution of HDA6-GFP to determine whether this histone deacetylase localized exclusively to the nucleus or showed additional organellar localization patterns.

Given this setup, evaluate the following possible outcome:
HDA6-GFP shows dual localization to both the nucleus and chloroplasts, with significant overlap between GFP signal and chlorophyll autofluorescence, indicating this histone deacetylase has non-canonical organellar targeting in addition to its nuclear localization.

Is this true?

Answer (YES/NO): YES